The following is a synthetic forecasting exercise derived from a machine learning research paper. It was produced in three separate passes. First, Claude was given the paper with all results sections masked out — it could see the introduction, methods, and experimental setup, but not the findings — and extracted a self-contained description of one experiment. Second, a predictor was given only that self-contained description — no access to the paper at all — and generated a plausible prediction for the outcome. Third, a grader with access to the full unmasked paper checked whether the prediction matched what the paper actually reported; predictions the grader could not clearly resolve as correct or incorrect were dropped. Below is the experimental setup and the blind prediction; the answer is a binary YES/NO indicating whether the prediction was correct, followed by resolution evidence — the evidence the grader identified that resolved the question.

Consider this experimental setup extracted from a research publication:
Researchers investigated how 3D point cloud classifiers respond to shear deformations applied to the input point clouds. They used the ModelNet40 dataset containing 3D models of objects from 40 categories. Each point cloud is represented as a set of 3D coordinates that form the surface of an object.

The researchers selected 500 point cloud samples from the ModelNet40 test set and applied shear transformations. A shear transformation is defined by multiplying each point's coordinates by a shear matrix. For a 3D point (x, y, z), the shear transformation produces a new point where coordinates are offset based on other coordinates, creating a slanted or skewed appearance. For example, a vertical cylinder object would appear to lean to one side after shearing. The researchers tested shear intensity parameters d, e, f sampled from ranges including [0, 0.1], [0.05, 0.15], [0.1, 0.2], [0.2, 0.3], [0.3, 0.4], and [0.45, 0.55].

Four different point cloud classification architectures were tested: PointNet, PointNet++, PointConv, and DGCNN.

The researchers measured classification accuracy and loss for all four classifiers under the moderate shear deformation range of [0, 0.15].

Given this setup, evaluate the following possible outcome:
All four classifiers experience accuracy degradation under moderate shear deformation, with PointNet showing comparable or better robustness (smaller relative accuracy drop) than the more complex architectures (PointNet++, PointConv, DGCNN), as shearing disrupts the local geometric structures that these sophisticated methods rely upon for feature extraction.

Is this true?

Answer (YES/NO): NO